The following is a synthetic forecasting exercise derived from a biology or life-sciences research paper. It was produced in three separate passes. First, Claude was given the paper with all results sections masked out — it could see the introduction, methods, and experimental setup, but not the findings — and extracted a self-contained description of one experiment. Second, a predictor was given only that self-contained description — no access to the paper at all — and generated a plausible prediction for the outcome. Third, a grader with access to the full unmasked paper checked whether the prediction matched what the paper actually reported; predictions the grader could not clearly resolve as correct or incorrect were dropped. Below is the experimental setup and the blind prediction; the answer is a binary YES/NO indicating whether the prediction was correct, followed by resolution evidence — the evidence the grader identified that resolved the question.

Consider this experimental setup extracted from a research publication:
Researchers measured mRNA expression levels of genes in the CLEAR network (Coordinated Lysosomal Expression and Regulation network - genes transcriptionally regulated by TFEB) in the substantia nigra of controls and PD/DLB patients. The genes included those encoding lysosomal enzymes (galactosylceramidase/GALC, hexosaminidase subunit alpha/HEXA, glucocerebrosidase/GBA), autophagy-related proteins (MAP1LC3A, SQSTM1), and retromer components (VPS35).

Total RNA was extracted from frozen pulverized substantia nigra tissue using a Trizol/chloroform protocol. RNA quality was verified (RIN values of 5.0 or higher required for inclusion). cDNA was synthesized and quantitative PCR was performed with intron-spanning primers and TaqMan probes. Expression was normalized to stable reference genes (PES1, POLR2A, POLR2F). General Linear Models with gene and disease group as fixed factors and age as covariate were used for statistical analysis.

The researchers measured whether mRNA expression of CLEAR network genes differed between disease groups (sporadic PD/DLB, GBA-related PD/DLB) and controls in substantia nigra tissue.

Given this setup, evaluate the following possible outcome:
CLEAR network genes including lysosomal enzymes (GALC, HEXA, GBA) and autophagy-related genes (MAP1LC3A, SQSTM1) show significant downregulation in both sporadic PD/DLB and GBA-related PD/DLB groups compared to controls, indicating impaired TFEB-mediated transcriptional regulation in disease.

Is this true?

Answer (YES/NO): NO